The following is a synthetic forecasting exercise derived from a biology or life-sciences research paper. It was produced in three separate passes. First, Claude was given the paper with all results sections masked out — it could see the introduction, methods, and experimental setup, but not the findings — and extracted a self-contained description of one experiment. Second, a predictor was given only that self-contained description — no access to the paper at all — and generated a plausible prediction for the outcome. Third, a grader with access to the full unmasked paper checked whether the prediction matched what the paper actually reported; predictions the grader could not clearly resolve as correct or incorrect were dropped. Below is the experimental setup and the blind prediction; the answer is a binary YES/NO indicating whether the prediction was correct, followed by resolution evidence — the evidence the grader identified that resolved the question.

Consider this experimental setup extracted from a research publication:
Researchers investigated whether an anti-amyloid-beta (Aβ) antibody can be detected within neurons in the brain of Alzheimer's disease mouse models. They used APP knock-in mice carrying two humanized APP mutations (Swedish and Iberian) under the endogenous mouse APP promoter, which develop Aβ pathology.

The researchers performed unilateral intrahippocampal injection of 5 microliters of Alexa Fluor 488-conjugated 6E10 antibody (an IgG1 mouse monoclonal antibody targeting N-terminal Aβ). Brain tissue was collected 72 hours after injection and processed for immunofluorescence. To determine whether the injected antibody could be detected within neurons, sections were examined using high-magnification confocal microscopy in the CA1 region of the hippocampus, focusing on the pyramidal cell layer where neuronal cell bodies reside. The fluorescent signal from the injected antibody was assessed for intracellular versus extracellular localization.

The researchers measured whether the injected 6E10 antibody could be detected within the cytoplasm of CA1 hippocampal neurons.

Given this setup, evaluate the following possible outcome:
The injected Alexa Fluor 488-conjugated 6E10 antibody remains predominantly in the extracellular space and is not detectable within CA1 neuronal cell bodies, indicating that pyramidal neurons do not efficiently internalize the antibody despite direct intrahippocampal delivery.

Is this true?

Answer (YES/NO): NO